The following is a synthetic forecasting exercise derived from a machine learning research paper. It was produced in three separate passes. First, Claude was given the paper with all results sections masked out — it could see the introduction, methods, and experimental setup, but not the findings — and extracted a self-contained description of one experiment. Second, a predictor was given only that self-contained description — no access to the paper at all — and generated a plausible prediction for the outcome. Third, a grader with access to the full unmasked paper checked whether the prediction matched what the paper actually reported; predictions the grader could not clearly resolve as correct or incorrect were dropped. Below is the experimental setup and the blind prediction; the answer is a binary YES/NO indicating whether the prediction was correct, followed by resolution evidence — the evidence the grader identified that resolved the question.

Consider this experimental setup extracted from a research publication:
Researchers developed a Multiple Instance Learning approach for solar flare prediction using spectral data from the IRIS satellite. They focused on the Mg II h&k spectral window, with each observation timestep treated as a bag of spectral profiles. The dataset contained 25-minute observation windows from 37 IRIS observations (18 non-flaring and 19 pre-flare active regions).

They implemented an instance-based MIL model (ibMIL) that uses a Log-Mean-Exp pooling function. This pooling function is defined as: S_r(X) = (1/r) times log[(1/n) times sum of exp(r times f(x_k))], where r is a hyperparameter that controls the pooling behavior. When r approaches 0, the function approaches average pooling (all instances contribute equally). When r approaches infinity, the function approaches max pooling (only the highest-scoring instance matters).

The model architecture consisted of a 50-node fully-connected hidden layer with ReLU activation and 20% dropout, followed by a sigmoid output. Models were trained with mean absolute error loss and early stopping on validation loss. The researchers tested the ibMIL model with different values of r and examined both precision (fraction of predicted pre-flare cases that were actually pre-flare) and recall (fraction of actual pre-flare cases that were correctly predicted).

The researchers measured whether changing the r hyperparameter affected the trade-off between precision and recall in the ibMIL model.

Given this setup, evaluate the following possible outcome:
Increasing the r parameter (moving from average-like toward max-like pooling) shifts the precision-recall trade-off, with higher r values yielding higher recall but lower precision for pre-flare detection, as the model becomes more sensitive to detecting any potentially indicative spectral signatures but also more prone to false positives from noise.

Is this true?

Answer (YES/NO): YES